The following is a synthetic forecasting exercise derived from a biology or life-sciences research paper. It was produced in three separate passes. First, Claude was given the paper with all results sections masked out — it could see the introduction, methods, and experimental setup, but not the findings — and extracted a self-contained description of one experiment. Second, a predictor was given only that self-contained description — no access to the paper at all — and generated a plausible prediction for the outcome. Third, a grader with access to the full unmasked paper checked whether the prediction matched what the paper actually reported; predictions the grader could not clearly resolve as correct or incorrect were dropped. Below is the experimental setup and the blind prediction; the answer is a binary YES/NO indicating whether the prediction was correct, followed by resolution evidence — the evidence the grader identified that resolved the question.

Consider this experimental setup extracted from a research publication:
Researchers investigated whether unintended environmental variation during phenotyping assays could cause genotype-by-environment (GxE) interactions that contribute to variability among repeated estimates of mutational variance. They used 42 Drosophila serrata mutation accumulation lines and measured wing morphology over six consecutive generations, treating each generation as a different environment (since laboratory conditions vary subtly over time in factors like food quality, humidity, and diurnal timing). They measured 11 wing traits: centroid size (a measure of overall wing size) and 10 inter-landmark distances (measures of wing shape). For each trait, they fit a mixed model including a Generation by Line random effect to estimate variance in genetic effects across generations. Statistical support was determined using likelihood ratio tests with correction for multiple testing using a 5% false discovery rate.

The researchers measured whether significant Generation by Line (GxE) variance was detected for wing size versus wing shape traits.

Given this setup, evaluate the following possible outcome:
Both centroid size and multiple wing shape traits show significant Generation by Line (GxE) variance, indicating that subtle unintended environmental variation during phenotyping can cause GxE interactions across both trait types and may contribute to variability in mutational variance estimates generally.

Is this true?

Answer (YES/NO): NO